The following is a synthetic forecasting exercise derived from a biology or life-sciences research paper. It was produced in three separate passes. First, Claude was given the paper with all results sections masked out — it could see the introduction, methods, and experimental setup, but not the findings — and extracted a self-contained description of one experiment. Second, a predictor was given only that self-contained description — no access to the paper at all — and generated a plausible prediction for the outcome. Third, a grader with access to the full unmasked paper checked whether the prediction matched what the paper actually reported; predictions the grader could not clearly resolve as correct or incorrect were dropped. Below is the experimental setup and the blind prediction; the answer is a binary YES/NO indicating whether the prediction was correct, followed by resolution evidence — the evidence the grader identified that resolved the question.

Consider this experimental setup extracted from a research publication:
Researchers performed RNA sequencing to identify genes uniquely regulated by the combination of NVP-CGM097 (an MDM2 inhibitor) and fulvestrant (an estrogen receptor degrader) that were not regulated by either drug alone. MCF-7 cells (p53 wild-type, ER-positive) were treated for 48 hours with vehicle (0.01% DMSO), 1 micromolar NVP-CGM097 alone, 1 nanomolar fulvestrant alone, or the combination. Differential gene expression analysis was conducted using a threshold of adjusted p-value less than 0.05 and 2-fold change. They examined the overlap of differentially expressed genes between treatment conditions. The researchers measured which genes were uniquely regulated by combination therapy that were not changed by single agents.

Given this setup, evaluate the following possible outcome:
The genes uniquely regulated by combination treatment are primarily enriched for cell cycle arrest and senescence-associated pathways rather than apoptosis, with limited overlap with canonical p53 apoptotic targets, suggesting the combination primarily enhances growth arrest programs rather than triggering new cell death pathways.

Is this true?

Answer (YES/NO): YES